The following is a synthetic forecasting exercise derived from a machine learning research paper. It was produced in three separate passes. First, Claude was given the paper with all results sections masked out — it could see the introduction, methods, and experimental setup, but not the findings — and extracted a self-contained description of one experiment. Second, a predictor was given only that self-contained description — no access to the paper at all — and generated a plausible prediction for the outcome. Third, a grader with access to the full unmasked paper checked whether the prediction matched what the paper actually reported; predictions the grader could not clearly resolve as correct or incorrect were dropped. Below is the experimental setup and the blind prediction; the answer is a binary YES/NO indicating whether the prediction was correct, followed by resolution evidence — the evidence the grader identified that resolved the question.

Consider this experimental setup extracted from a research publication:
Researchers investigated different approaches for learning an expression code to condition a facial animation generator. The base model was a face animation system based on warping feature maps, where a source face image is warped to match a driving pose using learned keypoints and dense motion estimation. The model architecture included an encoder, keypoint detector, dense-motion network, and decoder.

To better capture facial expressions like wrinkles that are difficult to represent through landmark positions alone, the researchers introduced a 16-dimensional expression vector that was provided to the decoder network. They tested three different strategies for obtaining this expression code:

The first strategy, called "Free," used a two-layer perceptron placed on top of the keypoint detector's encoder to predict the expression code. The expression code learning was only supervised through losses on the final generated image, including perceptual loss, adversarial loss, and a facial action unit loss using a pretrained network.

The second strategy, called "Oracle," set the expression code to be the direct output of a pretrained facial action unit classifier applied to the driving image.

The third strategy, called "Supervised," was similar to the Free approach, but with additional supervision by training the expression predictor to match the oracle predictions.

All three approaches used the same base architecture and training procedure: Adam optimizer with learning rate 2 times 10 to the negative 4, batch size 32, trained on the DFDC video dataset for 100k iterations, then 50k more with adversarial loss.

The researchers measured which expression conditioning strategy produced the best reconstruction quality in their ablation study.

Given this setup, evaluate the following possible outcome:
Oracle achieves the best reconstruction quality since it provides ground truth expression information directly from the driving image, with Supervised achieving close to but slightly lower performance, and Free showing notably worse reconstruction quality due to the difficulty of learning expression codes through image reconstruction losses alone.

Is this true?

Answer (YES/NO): NO